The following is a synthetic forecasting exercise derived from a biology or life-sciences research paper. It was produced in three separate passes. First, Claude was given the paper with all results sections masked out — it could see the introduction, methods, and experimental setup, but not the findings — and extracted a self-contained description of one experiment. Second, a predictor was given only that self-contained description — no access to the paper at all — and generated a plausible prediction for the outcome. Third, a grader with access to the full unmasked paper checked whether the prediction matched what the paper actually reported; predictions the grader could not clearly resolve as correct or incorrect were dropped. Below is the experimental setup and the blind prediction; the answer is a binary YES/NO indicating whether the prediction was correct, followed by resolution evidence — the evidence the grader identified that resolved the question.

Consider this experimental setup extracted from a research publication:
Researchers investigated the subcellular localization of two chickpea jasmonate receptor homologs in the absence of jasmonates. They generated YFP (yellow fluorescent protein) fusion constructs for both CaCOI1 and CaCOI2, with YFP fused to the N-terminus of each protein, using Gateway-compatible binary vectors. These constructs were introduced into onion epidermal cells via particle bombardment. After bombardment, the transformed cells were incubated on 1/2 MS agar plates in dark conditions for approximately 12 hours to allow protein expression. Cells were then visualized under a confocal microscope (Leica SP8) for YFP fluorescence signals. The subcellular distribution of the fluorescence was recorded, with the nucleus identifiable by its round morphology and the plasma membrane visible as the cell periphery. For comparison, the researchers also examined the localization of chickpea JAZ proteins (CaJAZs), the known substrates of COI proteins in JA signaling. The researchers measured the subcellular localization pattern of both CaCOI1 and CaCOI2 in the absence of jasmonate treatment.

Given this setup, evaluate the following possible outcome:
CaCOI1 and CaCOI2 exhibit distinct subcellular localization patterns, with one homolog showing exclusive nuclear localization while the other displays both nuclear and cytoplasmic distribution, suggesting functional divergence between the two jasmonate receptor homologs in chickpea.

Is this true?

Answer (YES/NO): NO